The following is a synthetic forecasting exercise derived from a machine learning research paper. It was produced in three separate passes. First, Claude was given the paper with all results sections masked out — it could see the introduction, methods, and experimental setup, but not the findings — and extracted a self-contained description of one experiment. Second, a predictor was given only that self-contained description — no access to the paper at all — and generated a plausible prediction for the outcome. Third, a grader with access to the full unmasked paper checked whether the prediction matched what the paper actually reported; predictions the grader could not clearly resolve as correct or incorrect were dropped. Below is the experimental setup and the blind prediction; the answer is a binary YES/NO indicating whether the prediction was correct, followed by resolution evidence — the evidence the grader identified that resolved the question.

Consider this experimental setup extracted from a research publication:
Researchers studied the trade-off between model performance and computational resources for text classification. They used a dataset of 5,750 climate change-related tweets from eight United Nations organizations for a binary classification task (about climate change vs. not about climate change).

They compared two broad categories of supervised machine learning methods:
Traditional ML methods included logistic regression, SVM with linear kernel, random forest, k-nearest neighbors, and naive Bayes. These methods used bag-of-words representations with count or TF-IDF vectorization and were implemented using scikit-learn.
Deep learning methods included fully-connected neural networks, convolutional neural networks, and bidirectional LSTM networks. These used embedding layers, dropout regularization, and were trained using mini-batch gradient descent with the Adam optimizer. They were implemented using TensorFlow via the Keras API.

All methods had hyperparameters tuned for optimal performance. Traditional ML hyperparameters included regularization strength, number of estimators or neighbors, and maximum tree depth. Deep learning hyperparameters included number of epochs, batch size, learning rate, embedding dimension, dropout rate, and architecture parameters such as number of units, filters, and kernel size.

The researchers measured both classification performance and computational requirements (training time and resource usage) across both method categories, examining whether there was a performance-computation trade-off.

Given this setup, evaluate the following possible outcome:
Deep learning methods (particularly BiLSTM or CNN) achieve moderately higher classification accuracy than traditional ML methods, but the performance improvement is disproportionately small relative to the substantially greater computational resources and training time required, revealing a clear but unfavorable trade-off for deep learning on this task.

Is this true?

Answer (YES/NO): NO